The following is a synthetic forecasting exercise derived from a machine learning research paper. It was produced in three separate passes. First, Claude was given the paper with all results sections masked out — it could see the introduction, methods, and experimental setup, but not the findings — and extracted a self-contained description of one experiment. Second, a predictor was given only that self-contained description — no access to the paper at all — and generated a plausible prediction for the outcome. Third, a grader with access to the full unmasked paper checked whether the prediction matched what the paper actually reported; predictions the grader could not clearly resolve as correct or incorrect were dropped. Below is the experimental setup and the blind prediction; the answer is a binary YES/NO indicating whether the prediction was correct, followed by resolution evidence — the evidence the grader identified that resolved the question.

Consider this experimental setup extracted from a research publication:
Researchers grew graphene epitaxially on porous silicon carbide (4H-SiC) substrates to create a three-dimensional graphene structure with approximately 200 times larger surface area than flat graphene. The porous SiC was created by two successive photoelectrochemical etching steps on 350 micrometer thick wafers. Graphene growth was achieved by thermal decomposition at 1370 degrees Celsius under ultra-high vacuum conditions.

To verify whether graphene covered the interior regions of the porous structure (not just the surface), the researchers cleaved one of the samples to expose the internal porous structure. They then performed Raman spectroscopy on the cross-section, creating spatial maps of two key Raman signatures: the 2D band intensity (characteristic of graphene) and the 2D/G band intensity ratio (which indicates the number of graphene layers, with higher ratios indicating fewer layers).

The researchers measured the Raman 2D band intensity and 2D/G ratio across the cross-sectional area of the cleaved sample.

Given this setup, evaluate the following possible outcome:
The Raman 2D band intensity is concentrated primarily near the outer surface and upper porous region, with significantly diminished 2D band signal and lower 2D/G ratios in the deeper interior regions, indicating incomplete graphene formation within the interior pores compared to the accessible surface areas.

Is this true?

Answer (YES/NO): NO